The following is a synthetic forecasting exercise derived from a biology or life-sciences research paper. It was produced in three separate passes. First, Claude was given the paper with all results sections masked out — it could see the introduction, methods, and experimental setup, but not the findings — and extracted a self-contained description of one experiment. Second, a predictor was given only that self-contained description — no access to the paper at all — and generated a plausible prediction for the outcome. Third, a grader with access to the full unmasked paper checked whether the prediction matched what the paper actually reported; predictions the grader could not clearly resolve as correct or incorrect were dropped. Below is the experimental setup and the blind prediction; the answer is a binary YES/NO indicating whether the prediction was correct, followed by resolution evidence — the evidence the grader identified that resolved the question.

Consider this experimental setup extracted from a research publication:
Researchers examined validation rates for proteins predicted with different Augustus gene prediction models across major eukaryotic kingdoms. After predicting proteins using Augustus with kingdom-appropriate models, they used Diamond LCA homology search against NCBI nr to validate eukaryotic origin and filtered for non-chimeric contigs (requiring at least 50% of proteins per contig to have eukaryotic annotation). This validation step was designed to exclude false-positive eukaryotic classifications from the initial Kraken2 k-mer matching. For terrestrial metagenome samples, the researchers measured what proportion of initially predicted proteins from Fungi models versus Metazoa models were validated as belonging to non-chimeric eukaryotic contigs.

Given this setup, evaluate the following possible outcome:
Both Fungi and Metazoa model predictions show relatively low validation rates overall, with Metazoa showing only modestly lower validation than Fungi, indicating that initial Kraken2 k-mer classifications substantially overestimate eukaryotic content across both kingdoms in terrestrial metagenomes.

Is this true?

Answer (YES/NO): NO